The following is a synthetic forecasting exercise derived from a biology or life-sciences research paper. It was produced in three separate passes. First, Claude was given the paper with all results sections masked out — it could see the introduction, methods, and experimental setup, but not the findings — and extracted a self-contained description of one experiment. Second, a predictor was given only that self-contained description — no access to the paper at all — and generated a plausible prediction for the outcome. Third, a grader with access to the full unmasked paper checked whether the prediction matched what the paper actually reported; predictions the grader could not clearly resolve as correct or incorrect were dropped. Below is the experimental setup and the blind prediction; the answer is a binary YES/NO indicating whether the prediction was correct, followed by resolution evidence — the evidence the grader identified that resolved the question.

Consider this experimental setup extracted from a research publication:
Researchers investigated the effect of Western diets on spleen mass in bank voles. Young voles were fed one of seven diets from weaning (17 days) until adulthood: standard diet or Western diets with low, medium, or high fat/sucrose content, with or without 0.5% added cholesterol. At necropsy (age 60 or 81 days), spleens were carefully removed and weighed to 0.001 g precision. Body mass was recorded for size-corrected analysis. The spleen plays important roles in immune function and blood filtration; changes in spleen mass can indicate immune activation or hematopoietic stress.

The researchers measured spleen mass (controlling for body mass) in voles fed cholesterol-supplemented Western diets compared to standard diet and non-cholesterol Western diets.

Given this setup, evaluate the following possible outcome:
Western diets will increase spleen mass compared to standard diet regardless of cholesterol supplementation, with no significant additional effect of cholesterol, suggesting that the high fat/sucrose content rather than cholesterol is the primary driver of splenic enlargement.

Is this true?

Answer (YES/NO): NO